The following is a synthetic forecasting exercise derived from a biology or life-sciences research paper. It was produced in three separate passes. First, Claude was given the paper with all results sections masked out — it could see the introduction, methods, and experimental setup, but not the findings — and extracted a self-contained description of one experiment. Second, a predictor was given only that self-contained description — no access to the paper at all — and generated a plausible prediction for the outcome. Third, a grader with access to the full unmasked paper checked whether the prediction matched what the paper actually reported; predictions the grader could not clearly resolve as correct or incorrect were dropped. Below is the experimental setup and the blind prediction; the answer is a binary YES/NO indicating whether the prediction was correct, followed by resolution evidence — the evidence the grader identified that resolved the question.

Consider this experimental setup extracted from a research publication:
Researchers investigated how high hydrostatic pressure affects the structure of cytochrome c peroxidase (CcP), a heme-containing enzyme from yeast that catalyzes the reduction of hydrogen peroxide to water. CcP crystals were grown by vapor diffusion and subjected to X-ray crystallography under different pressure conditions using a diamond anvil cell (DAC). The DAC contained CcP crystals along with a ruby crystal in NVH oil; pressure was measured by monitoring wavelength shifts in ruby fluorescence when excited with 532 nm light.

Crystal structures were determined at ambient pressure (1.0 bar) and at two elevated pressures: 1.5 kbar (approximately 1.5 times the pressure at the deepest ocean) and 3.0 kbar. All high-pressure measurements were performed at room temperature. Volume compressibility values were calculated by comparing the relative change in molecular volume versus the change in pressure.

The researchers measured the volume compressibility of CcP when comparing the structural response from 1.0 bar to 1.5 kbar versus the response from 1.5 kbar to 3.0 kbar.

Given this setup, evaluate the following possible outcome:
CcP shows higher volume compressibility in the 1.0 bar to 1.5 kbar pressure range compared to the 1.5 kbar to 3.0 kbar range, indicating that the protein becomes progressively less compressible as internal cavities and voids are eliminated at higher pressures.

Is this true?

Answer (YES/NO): YES